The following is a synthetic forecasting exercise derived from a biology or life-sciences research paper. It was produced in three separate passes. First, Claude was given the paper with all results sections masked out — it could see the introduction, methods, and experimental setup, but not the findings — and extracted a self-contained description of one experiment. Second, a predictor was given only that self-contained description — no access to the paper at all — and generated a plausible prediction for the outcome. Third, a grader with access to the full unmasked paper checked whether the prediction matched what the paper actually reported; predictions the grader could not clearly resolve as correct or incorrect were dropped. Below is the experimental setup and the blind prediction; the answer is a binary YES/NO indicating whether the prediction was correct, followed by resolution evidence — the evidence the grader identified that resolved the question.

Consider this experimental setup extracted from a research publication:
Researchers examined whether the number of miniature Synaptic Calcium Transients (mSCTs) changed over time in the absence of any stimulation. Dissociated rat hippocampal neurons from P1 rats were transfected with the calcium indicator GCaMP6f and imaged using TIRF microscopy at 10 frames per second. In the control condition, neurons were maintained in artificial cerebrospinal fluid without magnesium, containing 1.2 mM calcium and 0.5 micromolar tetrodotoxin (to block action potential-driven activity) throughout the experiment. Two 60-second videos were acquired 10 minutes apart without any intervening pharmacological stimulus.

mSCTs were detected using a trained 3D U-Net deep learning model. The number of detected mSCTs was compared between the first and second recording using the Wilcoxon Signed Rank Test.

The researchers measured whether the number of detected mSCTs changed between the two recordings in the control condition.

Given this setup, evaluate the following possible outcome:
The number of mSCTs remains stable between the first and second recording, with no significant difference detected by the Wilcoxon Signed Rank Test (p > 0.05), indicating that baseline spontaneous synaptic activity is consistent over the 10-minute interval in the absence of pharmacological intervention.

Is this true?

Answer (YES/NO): YES